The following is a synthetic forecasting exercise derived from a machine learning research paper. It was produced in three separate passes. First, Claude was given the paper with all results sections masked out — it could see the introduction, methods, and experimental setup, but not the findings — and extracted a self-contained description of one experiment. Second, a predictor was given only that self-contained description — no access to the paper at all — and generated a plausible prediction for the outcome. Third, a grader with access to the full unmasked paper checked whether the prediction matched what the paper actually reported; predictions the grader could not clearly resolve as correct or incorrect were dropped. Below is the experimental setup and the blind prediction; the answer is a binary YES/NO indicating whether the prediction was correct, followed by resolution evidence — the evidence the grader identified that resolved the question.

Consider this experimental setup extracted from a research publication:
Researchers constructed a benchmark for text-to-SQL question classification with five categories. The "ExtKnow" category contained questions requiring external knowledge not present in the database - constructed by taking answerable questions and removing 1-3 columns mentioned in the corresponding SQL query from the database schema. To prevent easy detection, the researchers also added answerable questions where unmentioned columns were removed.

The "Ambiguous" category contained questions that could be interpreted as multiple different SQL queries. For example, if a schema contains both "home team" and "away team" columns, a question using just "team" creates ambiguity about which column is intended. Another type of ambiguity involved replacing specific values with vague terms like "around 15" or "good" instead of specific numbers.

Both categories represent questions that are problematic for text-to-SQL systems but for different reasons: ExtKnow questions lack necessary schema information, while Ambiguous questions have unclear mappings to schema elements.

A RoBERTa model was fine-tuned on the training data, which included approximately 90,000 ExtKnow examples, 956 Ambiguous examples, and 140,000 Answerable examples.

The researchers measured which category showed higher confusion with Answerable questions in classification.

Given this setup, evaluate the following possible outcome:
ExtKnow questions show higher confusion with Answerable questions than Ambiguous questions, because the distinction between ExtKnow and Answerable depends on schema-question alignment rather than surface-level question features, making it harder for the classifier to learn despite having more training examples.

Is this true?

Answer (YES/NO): YES